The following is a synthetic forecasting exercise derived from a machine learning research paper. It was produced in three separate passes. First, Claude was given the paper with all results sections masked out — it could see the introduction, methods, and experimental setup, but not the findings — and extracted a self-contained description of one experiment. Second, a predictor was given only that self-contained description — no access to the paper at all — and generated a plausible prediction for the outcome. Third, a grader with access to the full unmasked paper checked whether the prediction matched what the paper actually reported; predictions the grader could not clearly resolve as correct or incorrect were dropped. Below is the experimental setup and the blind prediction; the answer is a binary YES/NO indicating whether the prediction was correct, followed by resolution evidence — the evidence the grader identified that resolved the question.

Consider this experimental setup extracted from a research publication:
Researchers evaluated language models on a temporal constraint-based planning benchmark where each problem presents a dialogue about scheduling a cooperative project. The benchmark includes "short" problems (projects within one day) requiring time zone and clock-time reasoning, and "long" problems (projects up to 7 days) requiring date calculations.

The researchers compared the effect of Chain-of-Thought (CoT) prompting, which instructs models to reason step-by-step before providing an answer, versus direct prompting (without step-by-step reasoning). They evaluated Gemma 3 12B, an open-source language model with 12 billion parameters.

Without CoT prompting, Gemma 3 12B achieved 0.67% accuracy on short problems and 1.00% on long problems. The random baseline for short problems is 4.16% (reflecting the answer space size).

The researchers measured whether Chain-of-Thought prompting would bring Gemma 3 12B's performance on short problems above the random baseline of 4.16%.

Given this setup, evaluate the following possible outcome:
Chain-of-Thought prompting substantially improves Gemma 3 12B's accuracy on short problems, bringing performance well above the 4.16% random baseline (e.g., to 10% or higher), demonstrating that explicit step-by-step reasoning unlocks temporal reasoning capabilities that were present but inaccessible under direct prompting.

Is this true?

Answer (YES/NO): NO